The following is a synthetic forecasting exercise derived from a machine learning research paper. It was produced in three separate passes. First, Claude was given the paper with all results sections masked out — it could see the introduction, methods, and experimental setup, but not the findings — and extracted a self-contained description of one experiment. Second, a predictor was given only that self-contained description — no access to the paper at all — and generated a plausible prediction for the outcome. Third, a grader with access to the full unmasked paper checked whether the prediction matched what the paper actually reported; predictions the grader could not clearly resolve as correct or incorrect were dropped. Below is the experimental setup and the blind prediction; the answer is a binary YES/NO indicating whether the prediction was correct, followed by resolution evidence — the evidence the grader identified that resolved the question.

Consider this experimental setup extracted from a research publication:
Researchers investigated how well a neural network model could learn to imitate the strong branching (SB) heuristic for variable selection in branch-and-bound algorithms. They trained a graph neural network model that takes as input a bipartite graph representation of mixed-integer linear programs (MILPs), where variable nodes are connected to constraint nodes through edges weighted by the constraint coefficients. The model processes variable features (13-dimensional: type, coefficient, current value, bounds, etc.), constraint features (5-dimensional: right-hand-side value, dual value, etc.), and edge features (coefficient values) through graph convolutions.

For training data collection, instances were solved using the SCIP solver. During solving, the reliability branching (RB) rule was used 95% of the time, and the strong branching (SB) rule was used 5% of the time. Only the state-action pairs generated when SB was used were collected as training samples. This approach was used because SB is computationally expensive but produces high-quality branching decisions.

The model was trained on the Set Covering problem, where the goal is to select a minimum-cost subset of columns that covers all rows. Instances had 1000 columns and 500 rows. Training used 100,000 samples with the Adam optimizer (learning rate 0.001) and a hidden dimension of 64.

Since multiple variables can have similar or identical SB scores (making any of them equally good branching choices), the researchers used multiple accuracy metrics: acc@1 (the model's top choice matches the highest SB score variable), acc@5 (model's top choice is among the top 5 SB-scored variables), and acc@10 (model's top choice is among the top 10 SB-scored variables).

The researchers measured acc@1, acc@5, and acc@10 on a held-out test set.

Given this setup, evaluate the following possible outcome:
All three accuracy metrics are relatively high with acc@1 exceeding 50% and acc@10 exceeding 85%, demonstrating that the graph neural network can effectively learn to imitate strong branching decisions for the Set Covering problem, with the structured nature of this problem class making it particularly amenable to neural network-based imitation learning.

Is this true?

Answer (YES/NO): YES